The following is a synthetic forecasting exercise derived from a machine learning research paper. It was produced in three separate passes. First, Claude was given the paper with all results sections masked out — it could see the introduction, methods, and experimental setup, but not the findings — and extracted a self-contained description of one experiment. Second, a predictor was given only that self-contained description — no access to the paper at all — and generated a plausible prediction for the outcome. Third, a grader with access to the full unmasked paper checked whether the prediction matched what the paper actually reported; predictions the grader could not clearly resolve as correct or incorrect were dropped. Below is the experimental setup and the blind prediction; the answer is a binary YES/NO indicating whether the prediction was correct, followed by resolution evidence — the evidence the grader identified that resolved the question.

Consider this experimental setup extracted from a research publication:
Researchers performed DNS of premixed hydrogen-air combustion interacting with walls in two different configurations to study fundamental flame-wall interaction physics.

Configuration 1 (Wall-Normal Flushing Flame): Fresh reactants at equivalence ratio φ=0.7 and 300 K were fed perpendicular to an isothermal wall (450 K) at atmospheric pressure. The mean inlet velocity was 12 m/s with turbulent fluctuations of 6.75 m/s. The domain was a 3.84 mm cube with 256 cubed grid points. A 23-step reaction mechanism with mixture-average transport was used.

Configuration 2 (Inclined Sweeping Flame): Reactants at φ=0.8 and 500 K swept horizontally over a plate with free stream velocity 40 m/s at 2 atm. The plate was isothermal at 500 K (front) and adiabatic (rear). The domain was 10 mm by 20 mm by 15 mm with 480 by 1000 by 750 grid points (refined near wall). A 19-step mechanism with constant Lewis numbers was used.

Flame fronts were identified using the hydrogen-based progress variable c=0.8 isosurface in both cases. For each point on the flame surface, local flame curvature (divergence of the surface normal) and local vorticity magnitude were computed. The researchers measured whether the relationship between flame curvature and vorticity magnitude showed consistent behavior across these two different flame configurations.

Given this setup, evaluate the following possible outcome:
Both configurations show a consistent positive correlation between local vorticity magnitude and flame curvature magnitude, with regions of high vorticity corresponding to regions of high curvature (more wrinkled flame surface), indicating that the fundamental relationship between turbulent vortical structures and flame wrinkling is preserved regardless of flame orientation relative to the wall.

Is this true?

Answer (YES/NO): NO